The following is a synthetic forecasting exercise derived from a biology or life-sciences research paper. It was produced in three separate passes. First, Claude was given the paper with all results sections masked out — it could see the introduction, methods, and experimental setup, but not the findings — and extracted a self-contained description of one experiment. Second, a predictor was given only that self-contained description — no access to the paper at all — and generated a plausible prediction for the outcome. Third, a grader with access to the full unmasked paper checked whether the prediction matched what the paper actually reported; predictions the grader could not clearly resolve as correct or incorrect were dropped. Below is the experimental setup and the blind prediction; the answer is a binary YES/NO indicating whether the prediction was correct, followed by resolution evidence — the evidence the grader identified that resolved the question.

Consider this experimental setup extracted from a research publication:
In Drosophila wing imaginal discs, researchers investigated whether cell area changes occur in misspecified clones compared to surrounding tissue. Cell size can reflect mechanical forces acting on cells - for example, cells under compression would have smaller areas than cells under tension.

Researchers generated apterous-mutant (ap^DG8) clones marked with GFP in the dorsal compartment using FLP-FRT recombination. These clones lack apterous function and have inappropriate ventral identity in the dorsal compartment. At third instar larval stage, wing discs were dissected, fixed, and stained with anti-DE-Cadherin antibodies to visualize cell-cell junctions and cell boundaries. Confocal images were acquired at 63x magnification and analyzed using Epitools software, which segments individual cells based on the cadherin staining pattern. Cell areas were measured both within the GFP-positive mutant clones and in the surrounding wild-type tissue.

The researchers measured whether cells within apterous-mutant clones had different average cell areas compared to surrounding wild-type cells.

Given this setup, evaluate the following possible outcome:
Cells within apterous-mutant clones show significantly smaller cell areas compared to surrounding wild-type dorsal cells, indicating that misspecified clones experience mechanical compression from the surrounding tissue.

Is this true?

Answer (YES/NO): YES